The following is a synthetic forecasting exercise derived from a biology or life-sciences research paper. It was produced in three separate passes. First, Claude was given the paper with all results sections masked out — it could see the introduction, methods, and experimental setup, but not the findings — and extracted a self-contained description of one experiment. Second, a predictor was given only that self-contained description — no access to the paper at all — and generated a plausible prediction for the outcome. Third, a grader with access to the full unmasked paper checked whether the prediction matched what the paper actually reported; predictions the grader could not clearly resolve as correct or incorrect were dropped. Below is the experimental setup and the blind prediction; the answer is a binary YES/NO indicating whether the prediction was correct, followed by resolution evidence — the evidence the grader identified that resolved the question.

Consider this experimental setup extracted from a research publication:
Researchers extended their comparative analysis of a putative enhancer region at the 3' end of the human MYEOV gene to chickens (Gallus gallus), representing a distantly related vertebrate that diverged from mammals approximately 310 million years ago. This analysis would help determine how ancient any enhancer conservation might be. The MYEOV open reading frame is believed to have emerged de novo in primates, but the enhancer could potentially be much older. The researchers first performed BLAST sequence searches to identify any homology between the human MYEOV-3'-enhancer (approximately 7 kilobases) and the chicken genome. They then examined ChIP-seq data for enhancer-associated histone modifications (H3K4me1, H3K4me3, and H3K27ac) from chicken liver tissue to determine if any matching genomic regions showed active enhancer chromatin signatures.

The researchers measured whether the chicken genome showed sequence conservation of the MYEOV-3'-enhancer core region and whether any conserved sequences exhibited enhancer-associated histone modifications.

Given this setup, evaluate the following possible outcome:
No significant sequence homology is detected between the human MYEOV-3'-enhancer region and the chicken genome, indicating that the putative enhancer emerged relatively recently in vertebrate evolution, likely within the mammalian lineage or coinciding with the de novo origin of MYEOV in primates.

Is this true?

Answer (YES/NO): NO